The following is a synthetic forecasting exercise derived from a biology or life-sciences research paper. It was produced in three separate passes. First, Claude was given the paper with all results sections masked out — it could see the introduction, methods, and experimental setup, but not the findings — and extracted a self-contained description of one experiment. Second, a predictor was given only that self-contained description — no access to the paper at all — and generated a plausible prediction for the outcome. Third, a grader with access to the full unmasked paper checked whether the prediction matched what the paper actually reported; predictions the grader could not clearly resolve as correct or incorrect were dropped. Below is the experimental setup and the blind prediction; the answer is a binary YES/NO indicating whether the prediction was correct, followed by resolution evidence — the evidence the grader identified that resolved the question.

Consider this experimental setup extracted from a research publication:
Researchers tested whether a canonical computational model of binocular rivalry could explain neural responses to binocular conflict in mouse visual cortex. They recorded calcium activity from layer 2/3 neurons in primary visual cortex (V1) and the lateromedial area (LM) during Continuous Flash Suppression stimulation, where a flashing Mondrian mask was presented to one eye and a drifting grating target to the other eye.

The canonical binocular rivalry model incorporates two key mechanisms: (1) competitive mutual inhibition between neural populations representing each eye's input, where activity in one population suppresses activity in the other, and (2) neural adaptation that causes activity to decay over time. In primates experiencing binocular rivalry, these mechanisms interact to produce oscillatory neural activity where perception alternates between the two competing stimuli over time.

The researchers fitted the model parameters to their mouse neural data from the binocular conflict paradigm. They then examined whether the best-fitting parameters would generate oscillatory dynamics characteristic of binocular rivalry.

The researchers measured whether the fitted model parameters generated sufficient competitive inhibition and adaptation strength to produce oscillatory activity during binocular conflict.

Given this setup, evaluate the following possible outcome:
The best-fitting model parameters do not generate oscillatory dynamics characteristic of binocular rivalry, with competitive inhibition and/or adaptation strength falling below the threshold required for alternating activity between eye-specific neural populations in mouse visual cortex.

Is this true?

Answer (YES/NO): YES